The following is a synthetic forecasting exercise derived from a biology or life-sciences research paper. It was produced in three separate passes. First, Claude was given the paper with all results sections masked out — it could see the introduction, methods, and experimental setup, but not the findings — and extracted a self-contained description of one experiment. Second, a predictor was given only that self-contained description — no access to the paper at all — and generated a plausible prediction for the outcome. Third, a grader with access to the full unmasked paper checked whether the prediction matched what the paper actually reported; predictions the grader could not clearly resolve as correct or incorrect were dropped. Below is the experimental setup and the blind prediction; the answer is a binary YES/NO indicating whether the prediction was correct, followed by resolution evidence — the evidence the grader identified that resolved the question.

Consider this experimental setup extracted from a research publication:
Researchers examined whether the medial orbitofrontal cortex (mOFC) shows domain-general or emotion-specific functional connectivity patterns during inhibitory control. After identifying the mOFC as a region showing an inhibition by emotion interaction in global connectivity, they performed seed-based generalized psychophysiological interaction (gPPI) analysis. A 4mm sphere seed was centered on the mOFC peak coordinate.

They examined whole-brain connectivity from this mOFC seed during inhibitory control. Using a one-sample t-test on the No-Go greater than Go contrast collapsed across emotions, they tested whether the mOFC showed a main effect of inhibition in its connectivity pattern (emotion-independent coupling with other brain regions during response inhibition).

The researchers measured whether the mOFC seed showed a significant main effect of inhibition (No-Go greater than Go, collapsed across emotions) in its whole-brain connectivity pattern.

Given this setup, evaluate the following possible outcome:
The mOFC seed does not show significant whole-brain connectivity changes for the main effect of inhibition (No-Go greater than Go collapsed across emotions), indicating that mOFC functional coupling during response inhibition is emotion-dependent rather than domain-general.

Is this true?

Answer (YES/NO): NO